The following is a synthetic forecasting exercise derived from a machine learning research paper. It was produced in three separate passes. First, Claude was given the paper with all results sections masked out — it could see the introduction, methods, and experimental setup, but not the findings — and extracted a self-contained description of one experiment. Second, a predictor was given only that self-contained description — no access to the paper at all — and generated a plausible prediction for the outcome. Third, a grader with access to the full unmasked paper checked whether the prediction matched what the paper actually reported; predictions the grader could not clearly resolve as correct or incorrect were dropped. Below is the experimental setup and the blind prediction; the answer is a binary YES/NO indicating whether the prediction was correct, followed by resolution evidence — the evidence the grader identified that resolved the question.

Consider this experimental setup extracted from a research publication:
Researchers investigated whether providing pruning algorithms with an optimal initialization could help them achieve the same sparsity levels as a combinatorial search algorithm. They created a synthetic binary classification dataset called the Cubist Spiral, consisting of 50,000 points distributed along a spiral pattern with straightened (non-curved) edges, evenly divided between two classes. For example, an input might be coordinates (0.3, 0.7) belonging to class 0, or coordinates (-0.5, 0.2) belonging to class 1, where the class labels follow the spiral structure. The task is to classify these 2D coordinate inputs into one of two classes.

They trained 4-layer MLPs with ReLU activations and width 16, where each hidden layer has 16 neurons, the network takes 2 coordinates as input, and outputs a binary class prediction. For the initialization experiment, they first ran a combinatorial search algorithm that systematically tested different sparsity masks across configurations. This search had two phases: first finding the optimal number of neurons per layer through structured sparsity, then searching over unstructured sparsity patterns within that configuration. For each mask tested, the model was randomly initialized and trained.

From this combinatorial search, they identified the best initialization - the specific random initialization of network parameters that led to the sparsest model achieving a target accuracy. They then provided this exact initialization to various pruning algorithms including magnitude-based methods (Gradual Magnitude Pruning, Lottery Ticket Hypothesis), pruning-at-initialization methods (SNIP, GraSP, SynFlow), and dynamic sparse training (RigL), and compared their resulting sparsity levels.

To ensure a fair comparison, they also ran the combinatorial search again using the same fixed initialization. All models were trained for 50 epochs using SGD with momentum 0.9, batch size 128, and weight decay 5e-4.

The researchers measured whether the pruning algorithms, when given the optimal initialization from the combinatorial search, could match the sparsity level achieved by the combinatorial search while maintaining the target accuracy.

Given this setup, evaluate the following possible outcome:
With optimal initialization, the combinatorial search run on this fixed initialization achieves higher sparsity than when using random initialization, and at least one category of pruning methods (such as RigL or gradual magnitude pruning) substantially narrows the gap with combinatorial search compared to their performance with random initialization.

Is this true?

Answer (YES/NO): NO